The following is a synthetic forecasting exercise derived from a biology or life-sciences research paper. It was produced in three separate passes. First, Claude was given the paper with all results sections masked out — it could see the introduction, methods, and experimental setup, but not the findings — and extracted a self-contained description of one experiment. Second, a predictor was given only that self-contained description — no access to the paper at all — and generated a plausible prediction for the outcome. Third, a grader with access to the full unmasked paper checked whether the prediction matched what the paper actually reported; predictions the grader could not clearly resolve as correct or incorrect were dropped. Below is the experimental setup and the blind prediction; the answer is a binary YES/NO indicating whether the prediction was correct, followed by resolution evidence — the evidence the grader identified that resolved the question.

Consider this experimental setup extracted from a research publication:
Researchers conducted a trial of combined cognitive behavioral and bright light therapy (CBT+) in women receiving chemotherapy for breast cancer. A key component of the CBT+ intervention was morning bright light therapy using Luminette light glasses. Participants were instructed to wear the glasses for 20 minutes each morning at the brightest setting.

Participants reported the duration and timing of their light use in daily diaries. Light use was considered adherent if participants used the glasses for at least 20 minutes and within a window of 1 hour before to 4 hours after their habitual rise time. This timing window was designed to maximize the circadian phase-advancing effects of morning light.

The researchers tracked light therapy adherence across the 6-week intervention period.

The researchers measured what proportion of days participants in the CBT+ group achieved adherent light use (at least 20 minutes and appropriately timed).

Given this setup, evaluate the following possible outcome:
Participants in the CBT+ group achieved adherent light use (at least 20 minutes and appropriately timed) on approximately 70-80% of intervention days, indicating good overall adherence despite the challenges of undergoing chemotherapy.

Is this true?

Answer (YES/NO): NO